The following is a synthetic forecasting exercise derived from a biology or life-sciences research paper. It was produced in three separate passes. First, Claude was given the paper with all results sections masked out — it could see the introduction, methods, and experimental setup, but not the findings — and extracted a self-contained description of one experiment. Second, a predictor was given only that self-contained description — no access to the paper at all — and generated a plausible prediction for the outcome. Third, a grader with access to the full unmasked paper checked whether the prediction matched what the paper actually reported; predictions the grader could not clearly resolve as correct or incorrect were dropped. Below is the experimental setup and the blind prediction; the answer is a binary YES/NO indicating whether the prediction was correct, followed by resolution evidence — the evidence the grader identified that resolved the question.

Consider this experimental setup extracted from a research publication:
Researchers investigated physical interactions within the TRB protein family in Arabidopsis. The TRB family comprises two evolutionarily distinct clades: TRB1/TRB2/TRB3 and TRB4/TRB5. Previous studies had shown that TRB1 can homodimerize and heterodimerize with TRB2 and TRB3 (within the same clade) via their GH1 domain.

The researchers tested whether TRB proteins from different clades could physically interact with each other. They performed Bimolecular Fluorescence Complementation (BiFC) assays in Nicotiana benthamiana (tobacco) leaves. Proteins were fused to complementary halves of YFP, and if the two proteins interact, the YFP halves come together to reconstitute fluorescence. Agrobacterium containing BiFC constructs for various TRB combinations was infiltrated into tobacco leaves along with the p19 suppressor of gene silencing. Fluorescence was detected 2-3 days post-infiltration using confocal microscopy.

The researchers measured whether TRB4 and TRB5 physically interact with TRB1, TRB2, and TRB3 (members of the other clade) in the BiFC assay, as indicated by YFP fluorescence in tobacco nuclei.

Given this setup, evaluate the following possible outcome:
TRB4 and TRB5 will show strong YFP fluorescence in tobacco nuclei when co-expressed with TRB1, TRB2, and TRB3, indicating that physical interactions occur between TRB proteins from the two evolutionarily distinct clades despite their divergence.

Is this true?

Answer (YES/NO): YES